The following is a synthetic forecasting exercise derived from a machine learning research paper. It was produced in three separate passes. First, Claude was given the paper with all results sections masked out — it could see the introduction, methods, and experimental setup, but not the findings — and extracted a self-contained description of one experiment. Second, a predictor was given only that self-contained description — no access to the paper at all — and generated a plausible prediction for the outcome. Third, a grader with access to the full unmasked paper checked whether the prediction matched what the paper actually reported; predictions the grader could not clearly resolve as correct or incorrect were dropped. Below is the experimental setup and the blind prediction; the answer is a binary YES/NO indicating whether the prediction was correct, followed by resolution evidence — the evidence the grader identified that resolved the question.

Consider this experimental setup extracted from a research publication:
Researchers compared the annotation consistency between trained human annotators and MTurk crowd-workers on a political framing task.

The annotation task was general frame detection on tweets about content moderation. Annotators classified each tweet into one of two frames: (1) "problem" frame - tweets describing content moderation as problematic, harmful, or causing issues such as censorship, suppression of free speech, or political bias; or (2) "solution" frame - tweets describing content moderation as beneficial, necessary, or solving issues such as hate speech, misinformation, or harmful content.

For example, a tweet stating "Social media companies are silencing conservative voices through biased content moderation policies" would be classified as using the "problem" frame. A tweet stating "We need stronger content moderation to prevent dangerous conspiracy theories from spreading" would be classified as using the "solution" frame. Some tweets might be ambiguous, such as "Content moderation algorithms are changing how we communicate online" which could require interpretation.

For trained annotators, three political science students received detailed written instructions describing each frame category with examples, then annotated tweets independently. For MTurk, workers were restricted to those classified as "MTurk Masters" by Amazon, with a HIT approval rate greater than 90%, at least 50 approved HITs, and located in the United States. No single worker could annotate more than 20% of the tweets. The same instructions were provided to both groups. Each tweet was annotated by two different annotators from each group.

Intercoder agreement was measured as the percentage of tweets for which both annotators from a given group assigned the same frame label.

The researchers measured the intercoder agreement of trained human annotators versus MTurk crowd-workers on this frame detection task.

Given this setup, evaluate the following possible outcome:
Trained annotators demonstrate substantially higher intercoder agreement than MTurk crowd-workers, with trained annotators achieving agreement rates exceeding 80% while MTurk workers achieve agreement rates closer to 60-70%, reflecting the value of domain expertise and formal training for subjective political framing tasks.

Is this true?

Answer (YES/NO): NO